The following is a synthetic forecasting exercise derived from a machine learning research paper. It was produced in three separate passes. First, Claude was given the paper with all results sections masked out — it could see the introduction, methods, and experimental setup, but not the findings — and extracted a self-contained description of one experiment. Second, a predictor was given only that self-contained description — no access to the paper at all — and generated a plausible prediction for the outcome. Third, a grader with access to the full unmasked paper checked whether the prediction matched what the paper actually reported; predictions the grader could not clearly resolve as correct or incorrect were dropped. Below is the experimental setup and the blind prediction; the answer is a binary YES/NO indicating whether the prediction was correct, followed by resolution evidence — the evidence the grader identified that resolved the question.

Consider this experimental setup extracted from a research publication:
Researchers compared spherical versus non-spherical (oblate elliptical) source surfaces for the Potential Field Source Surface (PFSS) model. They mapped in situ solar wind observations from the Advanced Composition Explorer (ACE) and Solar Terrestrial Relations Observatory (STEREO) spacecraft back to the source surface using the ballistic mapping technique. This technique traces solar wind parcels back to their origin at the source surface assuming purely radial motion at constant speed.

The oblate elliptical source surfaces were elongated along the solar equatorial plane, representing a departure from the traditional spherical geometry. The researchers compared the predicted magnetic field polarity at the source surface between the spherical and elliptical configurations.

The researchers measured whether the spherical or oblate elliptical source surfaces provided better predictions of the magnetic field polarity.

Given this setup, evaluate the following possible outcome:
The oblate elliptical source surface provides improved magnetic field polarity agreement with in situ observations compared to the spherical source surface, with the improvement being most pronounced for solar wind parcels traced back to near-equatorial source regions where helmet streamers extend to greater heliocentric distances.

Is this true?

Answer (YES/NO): NO